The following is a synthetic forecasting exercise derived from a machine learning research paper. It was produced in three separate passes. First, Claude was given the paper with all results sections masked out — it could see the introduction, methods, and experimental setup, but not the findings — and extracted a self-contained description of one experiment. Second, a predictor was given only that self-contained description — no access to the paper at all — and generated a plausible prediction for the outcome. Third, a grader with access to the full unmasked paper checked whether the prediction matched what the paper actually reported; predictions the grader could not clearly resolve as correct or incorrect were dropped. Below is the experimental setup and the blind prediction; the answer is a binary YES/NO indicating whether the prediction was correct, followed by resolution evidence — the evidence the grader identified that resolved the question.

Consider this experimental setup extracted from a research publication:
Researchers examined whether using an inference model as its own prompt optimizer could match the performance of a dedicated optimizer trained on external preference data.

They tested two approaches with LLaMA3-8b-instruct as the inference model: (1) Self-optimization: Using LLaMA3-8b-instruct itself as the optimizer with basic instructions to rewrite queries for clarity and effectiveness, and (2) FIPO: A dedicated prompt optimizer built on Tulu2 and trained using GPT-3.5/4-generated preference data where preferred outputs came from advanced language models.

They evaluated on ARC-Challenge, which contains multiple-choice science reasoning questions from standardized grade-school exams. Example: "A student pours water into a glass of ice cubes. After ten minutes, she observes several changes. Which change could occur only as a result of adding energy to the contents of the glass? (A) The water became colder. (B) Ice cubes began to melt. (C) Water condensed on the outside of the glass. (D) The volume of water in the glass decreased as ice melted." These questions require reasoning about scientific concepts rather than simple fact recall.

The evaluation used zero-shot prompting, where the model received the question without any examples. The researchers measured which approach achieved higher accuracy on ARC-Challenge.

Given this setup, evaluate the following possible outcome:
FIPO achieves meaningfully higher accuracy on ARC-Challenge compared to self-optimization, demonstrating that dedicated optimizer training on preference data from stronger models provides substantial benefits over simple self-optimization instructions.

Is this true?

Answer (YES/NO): NO